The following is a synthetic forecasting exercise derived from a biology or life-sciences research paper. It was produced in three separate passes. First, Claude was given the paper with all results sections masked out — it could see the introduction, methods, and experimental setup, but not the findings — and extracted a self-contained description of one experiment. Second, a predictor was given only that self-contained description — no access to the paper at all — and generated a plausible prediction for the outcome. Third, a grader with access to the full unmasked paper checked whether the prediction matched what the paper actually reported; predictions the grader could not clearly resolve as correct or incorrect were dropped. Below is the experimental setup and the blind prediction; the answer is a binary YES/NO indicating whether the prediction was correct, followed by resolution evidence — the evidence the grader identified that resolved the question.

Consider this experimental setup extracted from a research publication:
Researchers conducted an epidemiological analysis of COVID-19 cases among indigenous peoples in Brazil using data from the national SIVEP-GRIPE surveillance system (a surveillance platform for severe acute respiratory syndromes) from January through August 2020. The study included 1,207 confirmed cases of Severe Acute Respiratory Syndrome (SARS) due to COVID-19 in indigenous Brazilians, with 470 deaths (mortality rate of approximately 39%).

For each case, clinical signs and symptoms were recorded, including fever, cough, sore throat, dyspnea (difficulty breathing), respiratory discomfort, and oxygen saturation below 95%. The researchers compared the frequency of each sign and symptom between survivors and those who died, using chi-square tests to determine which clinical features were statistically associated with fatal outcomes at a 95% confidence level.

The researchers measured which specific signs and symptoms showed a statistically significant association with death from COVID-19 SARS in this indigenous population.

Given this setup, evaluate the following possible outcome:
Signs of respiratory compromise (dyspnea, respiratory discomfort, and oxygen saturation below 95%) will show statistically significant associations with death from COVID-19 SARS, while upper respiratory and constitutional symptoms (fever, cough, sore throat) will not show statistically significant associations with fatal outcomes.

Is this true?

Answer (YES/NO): NO